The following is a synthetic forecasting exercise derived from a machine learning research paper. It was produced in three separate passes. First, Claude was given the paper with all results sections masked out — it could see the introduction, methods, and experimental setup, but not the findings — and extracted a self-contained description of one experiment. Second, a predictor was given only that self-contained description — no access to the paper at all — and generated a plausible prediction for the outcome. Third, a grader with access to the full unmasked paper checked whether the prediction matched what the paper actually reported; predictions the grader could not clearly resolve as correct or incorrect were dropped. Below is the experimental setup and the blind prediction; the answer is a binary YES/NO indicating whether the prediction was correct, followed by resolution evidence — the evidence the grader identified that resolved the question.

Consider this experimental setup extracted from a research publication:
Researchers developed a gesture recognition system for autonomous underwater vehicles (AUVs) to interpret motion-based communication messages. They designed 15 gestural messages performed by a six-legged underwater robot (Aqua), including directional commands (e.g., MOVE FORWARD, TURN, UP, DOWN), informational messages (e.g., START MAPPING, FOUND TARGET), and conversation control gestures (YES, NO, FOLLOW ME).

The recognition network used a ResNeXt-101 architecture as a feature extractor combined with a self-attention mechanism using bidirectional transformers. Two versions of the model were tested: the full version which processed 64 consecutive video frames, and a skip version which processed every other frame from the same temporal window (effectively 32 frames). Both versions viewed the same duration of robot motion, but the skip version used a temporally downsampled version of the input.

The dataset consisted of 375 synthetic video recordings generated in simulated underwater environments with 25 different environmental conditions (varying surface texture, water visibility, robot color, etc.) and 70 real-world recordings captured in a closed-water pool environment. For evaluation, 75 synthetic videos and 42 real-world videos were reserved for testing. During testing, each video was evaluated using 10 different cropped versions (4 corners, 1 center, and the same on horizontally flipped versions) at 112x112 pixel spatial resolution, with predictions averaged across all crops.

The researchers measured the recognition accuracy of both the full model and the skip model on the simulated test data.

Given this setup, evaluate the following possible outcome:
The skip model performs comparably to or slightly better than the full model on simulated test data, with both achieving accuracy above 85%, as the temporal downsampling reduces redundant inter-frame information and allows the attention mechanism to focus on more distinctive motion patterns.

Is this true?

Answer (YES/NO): NO